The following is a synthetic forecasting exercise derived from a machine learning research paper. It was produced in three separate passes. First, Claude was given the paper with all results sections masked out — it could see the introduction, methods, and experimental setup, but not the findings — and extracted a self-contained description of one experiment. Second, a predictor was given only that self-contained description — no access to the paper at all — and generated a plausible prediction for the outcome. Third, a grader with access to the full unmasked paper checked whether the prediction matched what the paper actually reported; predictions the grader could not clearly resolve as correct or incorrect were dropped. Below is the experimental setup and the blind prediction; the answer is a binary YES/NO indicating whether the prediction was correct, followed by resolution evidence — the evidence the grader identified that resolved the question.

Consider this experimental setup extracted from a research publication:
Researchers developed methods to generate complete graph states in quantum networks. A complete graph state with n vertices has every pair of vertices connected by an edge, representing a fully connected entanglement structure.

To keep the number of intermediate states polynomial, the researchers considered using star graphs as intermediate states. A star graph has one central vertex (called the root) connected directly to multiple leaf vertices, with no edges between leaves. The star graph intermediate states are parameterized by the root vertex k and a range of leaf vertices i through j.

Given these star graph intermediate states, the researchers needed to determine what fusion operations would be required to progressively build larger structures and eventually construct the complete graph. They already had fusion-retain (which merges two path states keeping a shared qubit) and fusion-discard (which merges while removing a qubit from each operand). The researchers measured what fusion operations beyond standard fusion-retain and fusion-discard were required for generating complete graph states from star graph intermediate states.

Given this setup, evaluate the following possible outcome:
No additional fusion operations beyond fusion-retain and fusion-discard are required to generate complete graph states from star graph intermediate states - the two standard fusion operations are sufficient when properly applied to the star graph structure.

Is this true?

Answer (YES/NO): NO